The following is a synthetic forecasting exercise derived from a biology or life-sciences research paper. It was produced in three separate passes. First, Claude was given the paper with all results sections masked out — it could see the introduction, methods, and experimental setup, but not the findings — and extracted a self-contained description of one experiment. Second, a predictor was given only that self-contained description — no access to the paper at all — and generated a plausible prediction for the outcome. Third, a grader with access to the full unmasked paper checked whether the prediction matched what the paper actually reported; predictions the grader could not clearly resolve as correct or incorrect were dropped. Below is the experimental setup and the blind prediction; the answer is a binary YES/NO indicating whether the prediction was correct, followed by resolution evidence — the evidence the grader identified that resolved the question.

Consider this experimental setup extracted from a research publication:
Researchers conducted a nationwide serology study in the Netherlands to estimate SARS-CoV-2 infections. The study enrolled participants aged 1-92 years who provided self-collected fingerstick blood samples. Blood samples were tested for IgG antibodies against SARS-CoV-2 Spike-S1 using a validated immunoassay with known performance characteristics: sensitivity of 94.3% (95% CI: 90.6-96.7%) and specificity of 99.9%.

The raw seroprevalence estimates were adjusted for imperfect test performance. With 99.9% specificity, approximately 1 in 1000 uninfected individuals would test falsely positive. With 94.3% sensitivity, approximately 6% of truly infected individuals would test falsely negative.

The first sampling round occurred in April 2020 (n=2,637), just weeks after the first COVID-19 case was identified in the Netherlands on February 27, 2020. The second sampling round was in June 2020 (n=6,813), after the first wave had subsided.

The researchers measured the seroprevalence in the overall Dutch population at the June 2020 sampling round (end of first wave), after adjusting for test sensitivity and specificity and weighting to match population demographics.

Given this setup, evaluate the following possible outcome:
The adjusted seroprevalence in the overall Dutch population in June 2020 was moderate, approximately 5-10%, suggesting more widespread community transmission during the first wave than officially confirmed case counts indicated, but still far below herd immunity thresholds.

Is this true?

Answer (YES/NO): NO